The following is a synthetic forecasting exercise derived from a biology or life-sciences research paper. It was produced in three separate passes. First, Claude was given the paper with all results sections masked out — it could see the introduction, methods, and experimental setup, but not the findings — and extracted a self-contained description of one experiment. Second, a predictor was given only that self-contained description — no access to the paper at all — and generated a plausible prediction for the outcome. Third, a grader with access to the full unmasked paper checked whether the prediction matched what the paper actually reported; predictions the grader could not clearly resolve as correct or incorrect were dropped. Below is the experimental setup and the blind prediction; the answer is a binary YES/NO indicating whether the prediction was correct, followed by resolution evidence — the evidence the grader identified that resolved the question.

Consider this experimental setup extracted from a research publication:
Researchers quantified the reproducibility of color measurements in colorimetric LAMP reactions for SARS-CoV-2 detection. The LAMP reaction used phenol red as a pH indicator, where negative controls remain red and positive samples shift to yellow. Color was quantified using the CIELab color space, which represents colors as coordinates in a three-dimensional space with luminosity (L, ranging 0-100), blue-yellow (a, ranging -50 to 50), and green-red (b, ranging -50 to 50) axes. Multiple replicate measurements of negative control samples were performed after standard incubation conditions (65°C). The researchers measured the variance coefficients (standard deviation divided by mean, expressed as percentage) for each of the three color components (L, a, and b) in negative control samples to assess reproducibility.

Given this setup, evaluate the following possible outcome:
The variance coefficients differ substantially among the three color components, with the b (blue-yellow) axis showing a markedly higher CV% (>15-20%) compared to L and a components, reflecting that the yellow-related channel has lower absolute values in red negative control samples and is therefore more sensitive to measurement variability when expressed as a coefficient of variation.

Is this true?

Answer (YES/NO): NO